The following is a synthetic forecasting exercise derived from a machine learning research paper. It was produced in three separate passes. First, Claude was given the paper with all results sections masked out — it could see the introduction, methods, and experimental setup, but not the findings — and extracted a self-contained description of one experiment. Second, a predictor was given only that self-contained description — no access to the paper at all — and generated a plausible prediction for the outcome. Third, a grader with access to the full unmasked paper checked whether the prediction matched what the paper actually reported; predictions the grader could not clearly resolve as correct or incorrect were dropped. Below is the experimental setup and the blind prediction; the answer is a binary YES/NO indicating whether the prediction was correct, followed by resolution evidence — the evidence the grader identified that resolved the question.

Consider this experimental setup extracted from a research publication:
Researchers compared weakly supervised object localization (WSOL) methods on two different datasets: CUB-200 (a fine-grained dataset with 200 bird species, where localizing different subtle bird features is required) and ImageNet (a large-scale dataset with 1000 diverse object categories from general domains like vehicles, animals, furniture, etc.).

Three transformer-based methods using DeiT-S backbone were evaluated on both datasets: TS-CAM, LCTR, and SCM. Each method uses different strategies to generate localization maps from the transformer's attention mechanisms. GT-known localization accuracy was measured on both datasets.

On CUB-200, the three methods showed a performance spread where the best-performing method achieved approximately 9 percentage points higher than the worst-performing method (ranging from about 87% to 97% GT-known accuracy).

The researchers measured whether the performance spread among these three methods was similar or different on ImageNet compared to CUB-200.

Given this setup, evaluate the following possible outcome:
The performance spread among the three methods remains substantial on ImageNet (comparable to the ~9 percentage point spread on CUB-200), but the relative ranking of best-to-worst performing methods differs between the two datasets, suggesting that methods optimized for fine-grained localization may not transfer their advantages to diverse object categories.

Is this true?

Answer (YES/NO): NO